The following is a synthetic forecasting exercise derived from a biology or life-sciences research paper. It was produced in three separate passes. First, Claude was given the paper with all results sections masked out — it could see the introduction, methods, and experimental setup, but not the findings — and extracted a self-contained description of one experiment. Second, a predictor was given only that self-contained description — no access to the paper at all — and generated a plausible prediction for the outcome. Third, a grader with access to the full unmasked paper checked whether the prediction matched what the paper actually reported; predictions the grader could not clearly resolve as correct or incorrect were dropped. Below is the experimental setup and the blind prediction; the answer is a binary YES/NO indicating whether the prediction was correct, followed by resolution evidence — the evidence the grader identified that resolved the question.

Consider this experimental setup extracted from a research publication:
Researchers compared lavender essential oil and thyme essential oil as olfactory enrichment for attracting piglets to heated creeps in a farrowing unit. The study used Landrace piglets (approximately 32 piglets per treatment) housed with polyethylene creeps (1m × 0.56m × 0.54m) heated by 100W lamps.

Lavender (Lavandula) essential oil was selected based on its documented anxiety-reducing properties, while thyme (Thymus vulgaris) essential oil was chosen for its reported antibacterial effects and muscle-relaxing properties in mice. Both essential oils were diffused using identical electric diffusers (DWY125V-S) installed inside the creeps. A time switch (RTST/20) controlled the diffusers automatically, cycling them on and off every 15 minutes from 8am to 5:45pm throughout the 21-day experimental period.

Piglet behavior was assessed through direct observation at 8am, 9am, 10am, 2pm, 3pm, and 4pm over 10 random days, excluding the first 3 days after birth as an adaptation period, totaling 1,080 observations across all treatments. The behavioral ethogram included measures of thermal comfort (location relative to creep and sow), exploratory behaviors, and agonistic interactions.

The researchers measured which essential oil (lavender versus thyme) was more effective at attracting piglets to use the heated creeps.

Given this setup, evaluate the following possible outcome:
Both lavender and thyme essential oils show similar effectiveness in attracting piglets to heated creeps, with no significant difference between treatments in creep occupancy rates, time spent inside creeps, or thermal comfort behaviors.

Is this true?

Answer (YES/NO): NO